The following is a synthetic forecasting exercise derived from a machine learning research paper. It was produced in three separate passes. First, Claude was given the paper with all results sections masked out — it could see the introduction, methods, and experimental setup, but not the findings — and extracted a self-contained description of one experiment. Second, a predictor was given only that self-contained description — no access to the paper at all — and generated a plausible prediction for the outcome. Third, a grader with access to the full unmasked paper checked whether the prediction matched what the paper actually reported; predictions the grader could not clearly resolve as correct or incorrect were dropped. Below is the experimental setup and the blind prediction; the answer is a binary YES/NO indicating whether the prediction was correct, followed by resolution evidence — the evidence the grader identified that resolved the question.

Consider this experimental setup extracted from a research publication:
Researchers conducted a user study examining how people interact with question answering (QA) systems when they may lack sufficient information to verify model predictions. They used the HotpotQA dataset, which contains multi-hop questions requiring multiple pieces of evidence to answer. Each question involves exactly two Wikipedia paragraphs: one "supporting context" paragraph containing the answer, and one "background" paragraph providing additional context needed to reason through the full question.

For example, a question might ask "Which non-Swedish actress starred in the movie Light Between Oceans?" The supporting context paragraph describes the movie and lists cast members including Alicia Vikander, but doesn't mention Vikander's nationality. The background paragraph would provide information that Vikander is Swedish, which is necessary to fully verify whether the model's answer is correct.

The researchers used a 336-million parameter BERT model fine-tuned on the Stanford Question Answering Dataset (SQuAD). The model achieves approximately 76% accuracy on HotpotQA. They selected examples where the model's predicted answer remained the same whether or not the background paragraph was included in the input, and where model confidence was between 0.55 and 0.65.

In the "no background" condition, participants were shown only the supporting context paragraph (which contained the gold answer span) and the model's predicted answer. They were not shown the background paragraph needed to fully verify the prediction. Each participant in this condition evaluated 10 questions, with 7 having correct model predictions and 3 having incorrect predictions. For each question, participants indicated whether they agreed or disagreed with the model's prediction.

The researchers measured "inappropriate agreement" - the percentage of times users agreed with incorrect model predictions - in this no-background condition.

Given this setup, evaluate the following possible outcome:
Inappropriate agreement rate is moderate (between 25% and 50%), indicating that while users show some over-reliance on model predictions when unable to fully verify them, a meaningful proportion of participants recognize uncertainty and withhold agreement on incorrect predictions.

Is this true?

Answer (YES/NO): NO